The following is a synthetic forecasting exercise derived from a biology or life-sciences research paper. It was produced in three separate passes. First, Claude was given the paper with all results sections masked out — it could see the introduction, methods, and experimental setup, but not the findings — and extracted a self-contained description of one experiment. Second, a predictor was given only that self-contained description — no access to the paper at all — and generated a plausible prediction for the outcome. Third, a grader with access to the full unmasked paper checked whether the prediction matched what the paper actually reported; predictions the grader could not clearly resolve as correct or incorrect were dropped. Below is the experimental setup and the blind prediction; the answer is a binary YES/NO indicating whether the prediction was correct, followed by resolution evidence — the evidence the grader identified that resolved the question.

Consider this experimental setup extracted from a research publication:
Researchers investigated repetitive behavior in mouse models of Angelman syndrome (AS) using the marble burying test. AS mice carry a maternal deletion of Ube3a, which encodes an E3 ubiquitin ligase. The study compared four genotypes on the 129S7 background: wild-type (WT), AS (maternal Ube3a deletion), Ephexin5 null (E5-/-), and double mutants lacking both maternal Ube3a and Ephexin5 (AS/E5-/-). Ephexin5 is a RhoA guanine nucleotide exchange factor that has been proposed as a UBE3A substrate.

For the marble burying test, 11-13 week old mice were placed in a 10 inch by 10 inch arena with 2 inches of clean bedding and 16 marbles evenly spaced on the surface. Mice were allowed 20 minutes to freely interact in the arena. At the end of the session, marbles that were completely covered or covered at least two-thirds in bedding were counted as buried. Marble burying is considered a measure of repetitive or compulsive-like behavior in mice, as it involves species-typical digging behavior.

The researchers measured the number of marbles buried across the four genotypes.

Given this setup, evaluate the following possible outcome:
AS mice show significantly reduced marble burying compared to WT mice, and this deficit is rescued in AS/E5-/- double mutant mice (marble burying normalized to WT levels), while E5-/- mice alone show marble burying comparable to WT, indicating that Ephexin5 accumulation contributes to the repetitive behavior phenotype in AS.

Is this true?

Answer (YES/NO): NO